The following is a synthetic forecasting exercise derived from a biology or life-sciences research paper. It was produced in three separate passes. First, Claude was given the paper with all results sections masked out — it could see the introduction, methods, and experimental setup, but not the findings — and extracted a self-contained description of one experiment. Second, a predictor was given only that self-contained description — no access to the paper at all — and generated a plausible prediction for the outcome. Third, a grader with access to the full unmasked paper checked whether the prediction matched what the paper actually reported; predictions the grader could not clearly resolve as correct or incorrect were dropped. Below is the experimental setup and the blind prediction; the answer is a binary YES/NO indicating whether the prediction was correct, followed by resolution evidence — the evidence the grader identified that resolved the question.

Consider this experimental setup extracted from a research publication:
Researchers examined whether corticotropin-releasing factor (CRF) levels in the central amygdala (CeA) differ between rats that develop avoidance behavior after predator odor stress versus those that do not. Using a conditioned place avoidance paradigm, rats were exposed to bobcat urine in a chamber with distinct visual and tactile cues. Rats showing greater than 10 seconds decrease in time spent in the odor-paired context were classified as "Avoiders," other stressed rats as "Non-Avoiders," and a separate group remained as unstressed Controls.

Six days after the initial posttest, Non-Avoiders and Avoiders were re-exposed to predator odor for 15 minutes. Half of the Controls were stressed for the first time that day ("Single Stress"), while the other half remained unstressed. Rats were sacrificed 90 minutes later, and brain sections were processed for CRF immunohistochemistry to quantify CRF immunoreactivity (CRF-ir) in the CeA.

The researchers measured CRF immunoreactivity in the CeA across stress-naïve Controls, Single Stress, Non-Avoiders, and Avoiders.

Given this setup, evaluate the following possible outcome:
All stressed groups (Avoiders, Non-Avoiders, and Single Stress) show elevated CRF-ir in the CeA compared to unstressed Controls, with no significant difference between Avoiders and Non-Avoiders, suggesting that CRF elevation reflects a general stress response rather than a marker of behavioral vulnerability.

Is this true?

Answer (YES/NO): NO